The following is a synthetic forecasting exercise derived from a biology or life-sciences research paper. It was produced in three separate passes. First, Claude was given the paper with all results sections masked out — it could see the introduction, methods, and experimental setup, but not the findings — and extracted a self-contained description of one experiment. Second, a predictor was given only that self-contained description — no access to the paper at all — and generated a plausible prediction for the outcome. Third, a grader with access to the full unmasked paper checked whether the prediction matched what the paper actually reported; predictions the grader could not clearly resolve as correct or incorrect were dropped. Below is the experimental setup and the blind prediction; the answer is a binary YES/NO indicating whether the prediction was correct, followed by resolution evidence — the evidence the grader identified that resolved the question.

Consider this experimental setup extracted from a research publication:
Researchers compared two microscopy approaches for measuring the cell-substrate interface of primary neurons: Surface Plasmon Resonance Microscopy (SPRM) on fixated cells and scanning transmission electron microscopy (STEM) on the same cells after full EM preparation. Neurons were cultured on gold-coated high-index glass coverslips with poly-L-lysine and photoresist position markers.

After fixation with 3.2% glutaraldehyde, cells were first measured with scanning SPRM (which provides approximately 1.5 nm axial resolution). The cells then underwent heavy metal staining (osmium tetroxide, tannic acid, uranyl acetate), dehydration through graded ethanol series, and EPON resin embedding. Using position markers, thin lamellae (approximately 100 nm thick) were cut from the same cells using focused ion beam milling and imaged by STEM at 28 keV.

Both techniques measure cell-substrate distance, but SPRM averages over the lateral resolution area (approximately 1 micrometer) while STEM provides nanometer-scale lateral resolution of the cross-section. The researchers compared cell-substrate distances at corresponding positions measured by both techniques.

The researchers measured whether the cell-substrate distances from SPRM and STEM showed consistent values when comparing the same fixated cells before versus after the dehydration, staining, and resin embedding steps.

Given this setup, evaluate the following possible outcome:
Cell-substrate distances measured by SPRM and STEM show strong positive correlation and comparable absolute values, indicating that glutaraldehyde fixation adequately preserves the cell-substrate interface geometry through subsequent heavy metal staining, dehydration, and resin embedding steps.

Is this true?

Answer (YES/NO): NO